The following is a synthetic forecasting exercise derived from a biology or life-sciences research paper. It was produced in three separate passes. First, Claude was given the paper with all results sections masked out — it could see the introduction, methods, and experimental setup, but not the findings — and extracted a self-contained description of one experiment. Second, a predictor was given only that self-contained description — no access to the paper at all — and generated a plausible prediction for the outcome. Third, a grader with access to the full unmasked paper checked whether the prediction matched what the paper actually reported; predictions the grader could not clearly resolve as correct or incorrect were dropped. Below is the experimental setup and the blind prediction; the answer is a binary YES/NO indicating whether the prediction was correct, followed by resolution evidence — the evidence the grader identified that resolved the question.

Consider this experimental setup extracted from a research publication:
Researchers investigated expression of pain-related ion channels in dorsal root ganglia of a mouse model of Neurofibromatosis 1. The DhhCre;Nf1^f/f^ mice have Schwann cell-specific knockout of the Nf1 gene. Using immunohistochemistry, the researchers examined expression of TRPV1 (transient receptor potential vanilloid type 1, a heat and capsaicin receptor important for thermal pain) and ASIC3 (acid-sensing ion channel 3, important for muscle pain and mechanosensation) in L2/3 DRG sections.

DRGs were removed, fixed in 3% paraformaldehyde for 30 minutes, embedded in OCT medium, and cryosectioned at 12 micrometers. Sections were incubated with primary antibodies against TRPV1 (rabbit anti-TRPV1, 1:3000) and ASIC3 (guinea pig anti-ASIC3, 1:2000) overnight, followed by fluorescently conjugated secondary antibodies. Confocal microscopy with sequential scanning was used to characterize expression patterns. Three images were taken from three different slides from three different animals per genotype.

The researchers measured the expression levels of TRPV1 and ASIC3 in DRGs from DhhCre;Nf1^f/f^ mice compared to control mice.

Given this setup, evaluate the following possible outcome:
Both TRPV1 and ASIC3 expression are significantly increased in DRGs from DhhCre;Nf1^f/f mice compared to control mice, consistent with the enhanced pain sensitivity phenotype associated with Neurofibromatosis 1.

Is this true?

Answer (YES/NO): NO